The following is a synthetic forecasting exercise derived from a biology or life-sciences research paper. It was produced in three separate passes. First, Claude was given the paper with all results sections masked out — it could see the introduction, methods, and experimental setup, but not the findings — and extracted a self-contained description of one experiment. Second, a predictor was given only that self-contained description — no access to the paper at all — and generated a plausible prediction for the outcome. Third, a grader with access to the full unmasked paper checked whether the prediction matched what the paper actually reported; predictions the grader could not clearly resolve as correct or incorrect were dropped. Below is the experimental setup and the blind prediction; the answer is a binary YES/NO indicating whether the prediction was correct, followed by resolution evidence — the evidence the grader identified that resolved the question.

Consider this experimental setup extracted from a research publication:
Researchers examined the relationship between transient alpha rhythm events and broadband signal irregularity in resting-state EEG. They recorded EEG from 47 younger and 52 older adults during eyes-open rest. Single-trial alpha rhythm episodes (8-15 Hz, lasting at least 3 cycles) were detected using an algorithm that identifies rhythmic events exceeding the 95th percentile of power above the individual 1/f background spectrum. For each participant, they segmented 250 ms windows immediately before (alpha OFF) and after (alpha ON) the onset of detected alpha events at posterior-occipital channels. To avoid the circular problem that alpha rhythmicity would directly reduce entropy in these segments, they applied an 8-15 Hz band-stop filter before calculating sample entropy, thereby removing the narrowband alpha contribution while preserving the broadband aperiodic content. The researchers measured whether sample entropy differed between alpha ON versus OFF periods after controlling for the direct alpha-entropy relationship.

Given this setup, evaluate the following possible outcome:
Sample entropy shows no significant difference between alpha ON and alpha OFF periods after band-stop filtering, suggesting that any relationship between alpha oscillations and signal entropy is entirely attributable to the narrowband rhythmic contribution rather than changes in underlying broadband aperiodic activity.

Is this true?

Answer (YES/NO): NO